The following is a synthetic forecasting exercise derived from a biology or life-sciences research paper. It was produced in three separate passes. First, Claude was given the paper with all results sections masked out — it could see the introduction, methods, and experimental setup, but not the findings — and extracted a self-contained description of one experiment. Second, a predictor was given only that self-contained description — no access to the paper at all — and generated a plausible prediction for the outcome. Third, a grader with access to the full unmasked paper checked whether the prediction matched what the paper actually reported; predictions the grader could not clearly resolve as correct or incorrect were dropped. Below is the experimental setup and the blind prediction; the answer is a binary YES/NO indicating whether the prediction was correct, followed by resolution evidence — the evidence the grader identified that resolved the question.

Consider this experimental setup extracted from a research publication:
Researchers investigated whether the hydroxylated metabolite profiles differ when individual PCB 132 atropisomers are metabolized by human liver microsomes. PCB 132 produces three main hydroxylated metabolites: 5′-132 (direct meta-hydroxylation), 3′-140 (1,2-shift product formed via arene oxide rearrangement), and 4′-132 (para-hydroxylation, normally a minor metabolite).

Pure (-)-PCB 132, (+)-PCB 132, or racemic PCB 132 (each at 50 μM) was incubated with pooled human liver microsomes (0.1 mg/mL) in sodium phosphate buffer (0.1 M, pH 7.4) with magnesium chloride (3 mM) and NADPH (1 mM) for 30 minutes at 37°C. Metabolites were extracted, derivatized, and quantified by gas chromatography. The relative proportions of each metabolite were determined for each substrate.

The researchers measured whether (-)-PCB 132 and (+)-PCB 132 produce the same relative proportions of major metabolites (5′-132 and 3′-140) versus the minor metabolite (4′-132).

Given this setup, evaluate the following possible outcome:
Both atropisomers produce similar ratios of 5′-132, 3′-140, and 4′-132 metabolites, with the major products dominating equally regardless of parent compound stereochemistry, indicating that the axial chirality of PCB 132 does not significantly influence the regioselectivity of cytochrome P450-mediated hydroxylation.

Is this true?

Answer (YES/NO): NO